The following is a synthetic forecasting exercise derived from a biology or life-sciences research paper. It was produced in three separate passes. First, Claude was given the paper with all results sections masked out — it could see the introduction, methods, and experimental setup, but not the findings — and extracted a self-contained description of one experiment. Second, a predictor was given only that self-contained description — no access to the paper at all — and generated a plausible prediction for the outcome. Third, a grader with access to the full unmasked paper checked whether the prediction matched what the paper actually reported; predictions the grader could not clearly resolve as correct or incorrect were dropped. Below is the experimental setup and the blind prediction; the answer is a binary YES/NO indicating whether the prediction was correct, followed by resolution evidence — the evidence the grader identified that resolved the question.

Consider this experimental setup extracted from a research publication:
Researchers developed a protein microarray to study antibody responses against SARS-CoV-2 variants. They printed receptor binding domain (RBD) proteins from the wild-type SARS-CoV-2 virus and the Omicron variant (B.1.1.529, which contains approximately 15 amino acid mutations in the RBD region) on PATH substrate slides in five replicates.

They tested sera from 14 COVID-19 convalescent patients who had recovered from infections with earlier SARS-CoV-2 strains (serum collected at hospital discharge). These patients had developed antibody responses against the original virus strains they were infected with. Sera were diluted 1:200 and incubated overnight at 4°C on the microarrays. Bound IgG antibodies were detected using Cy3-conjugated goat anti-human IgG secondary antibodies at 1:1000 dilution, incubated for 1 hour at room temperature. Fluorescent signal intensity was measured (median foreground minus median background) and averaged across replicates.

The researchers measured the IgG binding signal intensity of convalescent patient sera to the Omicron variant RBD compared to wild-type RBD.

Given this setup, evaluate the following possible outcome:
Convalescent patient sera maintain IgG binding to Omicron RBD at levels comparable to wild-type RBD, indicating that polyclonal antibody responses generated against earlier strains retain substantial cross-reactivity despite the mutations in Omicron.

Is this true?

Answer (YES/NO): NO